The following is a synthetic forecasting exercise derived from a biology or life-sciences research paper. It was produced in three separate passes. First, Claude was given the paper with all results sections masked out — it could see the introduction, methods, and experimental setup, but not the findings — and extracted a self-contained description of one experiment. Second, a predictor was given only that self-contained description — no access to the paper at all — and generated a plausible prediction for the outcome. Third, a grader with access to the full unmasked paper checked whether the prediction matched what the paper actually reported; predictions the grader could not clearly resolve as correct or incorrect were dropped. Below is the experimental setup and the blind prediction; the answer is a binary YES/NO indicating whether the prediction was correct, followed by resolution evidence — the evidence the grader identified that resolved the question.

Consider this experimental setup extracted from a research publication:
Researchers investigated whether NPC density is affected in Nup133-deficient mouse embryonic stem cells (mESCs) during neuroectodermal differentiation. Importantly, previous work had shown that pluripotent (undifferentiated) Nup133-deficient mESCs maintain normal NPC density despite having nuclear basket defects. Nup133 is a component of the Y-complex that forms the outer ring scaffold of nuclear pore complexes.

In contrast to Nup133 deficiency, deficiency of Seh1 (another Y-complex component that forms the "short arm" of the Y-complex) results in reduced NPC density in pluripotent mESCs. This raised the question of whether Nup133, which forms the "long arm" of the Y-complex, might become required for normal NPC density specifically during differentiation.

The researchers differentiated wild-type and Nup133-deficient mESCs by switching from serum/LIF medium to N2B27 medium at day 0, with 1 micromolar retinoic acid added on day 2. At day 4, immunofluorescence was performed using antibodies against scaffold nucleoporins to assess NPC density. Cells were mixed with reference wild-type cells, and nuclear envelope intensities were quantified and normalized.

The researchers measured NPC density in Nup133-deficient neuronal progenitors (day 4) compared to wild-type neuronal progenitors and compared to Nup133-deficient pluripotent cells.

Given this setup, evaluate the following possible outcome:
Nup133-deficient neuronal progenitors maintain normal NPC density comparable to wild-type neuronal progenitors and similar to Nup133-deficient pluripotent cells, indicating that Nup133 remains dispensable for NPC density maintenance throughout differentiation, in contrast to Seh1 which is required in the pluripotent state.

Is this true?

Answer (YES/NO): YES